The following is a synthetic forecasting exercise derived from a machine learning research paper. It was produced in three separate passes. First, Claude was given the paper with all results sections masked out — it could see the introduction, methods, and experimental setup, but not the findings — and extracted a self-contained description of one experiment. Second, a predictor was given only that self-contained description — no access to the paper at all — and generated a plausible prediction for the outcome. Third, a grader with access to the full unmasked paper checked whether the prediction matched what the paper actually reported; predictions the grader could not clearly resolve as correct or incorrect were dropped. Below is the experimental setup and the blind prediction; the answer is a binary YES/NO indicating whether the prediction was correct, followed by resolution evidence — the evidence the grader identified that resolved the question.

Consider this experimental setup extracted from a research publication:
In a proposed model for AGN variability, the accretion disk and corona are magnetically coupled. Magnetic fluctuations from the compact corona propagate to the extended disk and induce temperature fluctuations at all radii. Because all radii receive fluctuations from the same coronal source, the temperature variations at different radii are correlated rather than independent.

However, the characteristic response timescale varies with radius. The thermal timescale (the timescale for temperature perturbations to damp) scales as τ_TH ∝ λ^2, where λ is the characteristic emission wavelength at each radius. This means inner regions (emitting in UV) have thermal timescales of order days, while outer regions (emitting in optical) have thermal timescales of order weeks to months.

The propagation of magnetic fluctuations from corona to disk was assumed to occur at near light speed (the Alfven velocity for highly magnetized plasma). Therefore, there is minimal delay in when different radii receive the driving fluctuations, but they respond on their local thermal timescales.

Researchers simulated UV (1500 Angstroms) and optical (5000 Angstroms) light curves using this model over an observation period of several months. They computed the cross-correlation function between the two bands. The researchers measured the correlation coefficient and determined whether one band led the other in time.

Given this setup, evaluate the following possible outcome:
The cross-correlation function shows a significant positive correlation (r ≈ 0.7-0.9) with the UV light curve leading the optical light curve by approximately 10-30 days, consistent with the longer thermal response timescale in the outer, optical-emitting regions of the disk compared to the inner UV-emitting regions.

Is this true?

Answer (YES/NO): NO